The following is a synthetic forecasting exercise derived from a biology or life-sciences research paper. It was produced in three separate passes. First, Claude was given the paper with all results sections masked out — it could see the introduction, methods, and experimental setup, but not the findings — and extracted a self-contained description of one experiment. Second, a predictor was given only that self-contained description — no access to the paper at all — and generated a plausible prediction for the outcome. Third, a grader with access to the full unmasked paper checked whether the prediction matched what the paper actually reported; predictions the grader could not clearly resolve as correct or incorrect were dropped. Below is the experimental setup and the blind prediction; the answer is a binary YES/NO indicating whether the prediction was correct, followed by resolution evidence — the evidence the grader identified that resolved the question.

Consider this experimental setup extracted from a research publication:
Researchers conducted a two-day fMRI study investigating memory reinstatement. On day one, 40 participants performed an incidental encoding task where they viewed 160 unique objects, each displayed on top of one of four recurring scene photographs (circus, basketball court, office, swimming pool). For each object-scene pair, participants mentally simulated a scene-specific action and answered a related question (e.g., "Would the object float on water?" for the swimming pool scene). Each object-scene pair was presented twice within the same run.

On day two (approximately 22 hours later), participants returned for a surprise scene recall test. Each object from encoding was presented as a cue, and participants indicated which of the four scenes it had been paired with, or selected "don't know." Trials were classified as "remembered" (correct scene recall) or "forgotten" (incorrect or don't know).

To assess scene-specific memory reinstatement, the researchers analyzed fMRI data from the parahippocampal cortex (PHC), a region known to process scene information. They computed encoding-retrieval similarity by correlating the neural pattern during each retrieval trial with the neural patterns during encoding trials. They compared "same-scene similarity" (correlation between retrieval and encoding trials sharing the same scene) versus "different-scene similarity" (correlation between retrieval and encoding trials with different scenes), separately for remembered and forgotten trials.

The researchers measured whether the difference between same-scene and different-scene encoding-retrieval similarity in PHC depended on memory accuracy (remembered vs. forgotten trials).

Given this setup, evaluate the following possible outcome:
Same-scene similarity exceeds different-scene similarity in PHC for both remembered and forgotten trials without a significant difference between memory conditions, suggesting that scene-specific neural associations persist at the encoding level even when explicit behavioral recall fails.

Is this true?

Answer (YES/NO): NO